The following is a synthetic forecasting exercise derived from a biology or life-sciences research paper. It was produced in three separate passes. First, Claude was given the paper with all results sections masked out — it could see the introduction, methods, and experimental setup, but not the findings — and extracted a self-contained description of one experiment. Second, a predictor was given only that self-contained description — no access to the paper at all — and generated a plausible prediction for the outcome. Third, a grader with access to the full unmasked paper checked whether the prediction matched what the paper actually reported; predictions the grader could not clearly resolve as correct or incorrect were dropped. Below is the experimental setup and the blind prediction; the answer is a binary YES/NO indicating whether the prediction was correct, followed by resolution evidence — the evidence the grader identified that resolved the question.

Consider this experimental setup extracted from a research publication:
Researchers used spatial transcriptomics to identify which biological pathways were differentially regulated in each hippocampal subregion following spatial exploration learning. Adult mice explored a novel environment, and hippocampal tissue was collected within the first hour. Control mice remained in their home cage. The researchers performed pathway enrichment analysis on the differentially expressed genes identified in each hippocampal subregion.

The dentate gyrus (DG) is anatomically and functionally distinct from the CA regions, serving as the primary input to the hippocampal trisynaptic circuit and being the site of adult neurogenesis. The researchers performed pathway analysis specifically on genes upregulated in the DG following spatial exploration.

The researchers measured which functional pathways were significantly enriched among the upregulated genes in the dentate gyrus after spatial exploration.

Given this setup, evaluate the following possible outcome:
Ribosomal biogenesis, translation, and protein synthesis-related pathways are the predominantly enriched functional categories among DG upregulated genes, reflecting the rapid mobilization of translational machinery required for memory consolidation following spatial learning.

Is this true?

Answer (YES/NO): NO